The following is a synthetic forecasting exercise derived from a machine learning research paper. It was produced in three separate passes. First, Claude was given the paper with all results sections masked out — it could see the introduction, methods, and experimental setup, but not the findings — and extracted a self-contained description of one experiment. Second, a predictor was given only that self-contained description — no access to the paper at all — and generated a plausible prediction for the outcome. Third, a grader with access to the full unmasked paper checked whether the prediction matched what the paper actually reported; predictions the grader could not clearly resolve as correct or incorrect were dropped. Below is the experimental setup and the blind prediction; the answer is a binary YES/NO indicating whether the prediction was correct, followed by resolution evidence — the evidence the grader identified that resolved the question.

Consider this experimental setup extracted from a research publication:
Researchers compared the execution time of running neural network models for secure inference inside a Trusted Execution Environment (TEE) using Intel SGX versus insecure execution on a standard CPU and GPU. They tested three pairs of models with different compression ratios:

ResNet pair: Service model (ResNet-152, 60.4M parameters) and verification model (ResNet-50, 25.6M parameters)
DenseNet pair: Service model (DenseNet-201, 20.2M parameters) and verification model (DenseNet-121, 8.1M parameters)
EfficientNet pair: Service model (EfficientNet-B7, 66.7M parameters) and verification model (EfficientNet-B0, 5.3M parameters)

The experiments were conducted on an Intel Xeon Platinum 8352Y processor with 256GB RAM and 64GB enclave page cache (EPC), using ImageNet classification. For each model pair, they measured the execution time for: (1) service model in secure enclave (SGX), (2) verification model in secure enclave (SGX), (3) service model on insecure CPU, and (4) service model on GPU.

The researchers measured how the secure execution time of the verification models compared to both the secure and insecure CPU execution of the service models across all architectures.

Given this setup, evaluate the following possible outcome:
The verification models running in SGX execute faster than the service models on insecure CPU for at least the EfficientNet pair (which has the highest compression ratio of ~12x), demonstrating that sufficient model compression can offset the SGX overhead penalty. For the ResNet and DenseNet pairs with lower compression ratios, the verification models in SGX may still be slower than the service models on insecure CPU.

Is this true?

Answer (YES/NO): NO